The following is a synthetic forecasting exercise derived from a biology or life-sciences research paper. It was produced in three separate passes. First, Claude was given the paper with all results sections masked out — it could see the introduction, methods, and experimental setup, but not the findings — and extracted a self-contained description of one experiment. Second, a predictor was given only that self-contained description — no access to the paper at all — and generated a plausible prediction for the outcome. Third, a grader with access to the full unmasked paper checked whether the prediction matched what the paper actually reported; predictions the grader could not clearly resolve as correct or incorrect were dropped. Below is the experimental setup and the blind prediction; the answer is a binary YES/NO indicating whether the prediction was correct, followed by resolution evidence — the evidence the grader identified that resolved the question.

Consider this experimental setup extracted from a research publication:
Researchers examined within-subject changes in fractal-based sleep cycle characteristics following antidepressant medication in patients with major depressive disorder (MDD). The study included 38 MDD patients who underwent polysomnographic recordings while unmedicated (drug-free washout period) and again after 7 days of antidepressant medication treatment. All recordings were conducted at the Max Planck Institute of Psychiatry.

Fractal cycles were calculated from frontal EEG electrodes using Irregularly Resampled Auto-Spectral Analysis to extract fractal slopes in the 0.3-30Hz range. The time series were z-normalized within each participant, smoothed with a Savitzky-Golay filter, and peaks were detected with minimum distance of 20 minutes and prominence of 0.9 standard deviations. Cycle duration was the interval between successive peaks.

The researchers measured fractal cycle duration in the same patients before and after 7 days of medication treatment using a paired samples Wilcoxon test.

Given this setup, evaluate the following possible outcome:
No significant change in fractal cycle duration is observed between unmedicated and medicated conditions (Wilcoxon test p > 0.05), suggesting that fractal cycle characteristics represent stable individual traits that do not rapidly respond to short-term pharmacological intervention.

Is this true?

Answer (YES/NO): NO